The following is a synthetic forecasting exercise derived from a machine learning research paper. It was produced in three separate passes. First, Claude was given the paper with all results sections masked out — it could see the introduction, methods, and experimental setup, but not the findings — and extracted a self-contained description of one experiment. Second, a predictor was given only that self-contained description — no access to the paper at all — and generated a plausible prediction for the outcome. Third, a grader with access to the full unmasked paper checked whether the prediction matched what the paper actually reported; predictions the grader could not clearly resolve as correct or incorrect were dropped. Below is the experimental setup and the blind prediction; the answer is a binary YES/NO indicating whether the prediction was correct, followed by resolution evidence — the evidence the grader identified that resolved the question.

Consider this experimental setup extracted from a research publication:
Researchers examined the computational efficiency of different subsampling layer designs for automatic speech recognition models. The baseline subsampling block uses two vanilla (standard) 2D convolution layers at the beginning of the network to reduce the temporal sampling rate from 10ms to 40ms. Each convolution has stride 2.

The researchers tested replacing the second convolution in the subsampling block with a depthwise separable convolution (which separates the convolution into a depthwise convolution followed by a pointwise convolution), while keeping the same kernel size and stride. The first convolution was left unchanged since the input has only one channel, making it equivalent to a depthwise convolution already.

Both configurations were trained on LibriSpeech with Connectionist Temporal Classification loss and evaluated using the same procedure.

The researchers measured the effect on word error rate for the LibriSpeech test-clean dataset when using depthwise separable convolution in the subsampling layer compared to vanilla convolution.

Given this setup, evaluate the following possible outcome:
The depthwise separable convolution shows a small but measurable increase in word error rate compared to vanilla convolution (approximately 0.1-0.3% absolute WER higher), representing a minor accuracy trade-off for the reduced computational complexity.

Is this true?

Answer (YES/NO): NO